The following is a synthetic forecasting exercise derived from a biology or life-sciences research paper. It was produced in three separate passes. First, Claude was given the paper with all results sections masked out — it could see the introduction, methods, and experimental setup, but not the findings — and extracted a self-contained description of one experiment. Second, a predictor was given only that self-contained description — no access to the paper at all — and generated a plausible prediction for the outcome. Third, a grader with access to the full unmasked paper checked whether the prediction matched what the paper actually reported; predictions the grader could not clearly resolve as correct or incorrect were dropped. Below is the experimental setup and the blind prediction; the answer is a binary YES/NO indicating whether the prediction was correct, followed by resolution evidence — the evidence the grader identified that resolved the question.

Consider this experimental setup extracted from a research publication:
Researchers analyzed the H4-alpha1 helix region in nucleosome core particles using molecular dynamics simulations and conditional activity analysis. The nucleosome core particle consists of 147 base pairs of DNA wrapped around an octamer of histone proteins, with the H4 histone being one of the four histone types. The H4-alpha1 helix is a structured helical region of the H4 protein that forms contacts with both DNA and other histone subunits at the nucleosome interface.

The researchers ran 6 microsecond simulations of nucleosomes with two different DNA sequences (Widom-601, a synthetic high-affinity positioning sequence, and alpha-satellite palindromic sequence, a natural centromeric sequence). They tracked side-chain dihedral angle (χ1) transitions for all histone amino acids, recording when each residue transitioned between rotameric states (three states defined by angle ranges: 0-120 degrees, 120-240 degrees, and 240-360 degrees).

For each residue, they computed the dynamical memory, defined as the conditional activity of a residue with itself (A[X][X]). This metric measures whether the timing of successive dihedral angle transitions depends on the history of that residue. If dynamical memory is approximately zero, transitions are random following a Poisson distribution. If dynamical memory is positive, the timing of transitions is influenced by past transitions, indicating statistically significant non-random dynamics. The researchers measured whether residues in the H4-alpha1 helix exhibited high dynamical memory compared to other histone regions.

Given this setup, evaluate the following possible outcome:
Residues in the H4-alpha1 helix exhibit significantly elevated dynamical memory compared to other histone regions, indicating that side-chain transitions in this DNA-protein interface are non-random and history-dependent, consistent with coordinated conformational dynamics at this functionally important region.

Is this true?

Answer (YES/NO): YES